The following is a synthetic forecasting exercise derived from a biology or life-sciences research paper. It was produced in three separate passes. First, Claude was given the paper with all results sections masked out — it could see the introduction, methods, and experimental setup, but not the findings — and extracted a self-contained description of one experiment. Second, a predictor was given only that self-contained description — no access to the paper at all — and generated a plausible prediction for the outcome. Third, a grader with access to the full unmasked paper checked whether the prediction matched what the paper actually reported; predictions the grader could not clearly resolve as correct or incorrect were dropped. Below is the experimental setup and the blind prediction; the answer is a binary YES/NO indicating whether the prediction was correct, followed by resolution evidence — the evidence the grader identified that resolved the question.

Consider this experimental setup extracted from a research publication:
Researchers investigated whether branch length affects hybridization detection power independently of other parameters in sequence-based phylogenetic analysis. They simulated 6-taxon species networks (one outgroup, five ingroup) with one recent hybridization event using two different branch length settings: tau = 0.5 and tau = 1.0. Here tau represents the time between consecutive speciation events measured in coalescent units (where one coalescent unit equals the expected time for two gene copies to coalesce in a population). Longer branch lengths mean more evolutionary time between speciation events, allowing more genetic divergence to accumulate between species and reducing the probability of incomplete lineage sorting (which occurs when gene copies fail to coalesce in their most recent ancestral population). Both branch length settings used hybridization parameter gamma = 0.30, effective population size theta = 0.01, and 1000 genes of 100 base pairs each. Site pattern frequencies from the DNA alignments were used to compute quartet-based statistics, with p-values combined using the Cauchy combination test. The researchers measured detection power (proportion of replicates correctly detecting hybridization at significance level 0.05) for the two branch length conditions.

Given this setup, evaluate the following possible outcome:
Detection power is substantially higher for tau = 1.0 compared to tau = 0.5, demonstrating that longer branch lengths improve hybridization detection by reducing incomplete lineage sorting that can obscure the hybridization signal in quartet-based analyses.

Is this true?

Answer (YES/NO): YES